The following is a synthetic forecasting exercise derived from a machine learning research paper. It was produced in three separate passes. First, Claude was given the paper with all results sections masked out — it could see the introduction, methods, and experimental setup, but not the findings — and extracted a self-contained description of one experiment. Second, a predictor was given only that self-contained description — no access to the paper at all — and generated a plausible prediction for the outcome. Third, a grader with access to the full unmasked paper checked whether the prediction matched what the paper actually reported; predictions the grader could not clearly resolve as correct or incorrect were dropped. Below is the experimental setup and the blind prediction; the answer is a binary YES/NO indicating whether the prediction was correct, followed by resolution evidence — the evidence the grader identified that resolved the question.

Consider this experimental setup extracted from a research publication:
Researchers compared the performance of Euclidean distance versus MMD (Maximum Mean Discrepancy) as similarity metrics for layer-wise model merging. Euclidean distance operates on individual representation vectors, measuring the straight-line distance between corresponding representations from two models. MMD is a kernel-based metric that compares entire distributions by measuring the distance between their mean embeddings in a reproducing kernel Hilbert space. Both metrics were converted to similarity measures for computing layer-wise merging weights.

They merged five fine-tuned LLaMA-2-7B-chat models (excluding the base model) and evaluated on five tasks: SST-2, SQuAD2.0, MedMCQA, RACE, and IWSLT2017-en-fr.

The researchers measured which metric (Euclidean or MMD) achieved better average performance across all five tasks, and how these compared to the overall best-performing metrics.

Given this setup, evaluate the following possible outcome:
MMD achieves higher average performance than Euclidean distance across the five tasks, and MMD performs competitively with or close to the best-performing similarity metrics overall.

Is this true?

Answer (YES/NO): NO